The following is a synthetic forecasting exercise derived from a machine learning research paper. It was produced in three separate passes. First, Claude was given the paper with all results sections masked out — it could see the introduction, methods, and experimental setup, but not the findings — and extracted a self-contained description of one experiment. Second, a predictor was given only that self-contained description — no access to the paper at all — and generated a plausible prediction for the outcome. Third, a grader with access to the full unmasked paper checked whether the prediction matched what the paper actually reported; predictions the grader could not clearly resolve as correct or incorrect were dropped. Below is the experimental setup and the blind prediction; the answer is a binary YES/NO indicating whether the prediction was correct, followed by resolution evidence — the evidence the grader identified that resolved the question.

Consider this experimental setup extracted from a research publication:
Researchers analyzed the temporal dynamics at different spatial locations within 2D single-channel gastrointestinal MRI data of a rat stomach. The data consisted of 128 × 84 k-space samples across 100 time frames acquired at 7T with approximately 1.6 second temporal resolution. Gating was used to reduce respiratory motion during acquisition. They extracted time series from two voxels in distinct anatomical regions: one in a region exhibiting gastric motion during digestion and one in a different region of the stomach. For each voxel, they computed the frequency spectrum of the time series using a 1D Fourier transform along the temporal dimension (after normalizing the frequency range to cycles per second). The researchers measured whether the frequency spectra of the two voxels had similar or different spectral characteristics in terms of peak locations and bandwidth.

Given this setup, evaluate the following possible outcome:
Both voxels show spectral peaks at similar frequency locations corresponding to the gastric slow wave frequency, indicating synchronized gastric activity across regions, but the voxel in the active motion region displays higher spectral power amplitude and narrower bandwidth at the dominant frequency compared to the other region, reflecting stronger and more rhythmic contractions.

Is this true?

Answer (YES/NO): NO